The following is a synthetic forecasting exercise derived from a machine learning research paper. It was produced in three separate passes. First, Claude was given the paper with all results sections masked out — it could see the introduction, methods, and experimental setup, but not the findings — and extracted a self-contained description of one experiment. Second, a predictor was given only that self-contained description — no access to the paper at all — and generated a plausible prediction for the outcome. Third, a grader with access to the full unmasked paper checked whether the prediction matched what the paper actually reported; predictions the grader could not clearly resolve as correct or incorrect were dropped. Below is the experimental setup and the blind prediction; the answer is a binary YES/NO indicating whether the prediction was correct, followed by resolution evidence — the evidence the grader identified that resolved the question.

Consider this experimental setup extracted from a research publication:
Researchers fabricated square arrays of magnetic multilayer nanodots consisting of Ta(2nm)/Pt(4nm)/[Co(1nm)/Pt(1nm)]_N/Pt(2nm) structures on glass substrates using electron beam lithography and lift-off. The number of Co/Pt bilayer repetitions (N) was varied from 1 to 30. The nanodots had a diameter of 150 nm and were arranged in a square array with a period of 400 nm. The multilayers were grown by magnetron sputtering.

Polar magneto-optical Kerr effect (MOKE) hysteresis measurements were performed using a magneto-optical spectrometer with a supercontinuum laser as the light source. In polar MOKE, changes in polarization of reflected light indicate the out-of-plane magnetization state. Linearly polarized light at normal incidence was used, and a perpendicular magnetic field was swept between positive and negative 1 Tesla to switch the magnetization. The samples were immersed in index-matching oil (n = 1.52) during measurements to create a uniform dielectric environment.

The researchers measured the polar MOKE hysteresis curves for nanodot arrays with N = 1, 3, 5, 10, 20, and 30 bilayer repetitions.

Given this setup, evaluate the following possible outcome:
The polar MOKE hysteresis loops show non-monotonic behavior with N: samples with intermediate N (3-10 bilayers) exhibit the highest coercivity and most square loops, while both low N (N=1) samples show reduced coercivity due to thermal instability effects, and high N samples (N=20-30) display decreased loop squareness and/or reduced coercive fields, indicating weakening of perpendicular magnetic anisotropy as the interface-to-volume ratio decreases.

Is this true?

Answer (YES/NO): YES